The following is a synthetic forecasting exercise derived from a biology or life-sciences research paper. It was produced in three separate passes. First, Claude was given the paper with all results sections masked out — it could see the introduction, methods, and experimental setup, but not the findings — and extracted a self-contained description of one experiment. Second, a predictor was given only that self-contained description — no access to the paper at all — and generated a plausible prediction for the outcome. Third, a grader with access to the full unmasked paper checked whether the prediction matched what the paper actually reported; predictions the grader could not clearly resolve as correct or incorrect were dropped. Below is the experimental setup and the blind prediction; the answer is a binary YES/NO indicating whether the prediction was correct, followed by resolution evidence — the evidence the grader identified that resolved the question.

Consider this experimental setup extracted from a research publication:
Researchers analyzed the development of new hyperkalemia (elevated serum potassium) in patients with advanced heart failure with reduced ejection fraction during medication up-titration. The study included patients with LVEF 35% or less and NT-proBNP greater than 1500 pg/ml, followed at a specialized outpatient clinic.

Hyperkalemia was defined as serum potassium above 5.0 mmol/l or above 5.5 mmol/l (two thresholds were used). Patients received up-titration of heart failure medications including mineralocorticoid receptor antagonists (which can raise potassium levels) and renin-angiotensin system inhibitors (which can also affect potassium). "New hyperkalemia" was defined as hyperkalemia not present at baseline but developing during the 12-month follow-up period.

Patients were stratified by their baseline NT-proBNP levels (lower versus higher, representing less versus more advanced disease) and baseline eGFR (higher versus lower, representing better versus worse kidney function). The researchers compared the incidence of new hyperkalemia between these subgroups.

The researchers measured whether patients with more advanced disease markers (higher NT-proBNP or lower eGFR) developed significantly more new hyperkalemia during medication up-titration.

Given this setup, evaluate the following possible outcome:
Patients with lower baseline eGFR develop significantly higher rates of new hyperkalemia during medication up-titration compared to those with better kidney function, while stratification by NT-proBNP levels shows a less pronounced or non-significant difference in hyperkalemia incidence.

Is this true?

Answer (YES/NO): NO